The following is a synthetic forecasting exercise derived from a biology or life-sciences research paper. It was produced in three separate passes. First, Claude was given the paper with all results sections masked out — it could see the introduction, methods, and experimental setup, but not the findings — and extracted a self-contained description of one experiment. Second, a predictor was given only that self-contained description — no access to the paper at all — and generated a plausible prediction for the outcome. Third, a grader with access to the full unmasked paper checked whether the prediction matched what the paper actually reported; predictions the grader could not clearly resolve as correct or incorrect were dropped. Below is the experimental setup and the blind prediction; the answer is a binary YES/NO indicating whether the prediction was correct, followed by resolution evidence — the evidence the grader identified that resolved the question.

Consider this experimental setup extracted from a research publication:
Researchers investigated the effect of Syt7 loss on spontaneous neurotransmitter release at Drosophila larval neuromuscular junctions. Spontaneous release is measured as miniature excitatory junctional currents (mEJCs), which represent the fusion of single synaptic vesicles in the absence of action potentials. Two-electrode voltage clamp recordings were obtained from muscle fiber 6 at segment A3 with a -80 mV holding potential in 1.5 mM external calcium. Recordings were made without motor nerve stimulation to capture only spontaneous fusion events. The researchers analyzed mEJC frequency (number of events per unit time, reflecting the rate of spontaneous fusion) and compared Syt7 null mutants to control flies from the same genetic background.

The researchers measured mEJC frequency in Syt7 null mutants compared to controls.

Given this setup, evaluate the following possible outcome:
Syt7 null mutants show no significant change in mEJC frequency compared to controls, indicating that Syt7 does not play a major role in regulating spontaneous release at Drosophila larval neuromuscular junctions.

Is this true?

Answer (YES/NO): YES